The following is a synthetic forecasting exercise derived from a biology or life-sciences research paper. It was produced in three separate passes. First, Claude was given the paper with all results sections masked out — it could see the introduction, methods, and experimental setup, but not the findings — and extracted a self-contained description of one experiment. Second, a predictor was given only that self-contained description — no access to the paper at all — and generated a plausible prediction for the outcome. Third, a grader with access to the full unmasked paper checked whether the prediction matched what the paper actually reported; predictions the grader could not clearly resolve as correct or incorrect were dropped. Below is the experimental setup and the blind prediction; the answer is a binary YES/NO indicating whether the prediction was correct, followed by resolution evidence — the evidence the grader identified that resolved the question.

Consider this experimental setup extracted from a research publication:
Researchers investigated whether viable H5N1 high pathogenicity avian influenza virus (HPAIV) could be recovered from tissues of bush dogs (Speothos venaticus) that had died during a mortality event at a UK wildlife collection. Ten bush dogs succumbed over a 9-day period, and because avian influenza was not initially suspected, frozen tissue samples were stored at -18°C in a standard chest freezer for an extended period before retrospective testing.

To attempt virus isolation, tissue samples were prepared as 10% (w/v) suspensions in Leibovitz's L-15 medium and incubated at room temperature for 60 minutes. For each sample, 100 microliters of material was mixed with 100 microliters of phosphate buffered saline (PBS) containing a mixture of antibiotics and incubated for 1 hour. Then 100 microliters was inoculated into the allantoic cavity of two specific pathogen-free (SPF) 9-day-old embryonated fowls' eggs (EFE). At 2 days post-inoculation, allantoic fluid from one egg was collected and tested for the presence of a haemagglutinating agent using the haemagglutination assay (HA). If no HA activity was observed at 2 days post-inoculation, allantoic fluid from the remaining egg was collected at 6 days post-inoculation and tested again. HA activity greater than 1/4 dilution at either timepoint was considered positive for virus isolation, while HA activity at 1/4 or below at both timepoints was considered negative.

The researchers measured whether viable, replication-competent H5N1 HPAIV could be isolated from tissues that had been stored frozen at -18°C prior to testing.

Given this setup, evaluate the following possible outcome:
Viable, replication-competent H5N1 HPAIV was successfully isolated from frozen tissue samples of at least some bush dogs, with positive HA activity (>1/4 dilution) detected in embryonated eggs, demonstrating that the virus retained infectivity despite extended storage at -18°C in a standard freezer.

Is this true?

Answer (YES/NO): YES